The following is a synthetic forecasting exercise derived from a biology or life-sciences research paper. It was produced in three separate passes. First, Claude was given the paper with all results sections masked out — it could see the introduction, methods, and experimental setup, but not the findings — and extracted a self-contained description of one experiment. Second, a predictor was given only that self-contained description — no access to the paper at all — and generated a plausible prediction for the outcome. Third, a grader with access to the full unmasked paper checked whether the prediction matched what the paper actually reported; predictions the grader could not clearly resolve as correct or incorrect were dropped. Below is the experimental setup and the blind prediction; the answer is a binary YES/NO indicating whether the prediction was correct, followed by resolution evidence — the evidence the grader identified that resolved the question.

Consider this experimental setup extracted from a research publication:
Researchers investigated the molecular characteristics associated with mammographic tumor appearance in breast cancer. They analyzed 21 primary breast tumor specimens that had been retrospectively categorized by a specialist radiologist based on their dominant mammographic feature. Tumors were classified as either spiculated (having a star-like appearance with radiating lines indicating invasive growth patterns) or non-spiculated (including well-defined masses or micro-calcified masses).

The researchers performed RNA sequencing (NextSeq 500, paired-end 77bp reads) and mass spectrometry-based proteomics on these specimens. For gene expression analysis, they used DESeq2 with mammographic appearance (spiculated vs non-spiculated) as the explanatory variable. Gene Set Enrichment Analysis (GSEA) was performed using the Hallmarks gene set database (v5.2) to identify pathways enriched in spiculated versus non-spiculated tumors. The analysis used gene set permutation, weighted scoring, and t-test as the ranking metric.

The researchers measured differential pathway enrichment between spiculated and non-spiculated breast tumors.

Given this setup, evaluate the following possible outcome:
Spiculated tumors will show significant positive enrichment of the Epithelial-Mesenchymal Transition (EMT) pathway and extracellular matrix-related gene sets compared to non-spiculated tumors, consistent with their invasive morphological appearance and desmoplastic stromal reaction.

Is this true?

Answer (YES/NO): YES